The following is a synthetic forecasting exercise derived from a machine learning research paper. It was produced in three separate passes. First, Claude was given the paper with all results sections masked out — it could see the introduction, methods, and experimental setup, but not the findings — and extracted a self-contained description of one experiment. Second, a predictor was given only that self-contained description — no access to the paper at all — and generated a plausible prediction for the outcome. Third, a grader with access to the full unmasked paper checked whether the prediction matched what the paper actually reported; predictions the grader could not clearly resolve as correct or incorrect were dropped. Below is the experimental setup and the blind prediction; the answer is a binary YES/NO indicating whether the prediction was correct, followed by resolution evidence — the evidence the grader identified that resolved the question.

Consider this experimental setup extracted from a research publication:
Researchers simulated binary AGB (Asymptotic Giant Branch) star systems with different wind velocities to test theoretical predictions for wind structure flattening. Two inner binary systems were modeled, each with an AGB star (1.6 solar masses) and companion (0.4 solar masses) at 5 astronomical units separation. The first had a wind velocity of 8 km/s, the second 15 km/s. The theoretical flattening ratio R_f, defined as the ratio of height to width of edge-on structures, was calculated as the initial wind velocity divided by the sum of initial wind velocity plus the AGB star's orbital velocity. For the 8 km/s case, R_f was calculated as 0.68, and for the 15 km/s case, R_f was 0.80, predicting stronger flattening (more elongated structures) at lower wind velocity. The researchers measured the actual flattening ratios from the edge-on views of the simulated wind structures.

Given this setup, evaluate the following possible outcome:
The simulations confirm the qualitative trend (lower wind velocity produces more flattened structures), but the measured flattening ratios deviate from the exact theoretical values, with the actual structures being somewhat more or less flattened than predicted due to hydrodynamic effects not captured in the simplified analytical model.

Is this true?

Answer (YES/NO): YES